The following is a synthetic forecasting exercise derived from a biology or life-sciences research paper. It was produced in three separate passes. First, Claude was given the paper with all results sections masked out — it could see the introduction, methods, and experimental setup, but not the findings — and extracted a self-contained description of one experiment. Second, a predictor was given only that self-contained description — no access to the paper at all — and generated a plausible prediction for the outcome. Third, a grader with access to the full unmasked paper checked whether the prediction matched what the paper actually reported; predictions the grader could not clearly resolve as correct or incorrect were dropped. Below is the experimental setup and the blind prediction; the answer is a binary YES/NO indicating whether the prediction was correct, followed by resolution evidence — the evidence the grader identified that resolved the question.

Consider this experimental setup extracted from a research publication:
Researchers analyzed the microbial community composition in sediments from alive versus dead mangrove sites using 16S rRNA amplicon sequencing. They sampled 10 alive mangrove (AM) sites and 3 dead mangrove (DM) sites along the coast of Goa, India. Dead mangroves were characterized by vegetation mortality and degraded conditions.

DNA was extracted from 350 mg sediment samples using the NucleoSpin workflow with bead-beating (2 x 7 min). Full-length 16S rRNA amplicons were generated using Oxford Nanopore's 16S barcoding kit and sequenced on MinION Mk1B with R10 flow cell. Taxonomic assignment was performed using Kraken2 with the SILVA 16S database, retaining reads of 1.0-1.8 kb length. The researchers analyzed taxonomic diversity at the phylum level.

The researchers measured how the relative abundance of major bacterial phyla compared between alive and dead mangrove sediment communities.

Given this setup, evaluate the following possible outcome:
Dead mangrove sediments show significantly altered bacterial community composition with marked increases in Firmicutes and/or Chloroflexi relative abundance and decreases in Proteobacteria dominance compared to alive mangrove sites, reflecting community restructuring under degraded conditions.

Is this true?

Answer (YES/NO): NO